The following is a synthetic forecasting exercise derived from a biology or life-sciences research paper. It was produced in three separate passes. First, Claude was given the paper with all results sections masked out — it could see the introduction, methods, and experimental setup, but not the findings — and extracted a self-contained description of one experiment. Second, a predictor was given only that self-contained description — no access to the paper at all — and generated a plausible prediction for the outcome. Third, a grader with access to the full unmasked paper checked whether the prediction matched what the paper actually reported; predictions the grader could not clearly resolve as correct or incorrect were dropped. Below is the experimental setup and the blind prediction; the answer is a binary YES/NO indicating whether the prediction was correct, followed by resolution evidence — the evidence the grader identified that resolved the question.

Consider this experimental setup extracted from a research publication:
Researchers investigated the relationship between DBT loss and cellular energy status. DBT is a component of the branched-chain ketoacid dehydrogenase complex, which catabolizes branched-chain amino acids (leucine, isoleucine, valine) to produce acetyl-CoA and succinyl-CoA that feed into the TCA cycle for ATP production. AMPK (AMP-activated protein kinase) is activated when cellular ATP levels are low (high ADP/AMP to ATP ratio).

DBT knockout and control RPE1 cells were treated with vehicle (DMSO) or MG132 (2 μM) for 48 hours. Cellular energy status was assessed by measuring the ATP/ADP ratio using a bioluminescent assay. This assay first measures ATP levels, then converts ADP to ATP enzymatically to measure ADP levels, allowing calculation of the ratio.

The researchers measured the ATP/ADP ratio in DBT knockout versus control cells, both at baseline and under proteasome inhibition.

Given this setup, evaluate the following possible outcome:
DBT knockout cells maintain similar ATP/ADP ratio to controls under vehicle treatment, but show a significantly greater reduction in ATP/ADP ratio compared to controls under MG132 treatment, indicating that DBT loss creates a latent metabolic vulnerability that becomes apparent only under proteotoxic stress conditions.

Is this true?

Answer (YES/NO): YES